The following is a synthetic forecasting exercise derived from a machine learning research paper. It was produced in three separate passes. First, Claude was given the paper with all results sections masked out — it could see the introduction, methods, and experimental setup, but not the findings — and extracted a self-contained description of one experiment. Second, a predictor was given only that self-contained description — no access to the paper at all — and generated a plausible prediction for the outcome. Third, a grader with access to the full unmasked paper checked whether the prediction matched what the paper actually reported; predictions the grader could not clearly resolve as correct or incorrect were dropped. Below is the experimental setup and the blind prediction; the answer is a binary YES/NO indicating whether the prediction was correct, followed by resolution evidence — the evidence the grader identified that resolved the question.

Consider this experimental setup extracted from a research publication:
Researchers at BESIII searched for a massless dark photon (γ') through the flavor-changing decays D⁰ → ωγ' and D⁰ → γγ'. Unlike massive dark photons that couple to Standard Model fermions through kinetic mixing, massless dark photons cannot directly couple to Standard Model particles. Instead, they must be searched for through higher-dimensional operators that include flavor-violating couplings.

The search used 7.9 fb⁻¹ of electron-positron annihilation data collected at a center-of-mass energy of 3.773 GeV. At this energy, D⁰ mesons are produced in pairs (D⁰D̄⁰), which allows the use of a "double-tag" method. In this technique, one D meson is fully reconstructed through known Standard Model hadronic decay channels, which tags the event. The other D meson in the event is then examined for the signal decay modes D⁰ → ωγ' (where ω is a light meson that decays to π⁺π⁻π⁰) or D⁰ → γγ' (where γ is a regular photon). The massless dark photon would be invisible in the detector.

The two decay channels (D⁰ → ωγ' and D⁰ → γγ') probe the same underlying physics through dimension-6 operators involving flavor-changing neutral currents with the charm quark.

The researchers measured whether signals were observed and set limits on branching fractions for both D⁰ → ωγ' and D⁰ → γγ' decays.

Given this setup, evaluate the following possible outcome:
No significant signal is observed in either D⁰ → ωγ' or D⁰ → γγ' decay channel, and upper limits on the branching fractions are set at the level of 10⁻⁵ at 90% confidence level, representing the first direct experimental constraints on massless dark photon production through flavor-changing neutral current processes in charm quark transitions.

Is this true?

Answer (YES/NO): NO